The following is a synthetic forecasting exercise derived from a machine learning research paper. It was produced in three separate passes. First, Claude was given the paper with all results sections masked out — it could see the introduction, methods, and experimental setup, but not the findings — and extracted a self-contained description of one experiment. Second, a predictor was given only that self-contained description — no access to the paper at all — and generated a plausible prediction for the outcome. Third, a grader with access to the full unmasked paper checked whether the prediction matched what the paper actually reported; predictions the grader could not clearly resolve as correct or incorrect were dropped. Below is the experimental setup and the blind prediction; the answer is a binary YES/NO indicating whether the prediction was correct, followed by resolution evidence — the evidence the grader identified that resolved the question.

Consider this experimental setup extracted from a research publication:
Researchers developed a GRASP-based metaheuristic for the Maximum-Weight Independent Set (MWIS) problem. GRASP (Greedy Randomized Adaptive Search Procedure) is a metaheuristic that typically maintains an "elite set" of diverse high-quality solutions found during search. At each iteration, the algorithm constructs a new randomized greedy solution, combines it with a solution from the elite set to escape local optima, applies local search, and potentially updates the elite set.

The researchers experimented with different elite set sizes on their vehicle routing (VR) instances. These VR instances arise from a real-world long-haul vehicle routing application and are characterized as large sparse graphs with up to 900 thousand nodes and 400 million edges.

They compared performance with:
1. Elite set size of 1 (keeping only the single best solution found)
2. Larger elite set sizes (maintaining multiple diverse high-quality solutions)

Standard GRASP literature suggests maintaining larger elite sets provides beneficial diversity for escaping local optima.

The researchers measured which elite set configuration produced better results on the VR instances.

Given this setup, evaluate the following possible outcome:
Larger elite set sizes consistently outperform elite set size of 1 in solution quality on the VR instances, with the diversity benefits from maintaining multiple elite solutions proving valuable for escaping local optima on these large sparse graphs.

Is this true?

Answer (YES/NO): NO